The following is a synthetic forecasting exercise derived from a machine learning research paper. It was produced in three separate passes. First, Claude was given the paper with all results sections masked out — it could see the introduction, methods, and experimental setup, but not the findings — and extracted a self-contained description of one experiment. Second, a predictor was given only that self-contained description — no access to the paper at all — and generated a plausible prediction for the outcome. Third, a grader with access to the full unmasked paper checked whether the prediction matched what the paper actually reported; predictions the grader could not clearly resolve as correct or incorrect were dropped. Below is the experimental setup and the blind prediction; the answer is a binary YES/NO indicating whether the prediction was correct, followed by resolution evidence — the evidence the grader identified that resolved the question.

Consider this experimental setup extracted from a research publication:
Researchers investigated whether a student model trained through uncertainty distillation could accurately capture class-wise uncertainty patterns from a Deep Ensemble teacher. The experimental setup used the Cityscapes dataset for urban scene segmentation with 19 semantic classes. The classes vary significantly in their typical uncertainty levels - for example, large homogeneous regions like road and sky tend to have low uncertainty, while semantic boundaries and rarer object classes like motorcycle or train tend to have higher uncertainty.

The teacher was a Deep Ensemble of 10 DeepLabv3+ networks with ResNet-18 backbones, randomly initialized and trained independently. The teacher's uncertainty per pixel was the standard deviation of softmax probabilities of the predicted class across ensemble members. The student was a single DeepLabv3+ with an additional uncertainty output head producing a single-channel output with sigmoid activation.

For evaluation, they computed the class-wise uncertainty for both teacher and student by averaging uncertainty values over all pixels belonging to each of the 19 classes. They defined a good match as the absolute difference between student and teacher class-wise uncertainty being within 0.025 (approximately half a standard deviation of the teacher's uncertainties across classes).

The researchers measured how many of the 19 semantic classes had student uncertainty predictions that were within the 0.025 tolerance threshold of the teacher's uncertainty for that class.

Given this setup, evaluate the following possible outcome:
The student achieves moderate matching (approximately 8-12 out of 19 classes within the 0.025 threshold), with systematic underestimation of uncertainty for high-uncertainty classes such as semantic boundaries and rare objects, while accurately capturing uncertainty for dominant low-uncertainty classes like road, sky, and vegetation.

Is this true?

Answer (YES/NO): NO